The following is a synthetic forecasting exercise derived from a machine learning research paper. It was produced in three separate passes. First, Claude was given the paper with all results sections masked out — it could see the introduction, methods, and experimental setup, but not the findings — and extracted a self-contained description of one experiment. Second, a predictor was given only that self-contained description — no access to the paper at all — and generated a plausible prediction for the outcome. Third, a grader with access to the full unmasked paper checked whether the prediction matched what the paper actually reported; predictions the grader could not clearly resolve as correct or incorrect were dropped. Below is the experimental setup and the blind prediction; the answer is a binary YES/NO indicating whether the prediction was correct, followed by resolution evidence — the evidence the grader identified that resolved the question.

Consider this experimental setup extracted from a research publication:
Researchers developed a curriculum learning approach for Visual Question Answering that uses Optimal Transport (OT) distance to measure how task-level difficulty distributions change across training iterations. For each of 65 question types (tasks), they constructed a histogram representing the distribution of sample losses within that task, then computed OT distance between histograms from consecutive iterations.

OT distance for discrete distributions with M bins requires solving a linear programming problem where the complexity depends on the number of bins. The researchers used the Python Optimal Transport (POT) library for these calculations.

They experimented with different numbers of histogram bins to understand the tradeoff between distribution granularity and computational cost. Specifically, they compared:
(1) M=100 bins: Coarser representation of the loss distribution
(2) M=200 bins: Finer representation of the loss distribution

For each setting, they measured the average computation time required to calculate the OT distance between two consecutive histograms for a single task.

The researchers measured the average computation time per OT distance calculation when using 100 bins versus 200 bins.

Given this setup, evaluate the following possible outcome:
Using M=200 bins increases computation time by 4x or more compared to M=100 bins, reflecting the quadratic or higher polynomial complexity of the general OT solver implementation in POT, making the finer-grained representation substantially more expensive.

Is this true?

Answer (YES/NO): NO